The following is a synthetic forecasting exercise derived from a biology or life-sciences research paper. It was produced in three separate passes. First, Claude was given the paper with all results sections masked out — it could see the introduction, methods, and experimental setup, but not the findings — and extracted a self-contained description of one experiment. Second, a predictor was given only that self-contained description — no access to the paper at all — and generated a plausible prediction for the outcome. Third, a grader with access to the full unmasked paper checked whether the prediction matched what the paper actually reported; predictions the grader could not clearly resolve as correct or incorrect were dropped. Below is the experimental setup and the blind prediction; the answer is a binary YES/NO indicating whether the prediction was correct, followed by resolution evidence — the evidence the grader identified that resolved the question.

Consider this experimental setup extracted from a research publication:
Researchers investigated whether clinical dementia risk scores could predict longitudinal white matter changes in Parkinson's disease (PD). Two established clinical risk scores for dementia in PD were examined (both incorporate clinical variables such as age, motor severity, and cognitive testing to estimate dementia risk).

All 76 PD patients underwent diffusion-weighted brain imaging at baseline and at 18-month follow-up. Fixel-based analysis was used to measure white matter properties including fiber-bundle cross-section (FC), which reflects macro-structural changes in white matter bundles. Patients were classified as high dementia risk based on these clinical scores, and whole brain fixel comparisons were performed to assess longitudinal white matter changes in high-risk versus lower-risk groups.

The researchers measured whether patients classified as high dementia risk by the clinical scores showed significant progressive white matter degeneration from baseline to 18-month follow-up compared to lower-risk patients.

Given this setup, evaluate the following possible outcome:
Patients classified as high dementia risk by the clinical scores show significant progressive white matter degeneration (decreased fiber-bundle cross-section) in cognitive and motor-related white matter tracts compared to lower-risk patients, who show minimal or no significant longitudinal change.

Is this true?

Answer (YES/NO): NO